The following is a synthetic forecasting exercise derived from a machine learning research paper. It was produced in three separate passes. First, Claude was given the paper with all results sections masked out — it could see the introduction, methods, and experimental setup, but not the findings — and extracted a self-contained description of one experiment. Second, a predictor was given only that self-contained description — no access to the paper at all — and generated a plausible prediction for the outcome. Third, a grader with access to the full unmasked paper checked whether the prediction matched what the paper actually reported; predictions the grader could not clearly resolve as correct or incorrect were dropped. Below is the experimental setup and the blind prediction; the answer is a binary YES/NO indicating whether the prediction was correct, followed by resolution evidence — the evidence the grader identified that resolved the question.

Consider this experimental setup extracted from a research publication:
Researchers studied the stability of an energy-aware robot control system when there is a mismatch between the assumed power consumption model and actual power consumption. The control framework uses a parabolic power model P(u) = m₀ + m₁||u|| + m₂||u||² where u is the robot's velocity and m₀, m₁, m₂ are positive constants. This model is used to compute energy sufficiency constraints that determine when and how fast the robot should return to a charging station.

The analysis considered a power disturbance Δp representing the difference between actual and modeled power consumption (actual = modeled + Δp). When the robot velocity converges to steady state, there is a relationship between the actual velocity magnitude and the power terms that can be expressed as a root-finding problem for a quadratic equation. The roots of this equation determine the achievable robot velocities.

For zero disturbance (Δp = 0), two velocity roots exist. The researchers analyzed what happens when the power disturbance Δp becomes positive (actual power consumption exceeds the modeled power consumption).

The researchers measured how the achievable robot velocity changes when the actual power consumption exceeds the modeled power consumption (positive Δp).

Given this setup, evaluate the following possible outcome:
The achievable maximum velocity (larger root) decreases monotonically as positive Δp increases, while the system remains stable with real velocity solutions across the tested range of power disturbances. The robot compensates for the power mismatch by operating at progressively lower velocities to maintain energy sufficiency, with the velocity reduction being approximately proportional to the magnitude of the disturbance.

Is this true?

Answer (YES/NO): NO